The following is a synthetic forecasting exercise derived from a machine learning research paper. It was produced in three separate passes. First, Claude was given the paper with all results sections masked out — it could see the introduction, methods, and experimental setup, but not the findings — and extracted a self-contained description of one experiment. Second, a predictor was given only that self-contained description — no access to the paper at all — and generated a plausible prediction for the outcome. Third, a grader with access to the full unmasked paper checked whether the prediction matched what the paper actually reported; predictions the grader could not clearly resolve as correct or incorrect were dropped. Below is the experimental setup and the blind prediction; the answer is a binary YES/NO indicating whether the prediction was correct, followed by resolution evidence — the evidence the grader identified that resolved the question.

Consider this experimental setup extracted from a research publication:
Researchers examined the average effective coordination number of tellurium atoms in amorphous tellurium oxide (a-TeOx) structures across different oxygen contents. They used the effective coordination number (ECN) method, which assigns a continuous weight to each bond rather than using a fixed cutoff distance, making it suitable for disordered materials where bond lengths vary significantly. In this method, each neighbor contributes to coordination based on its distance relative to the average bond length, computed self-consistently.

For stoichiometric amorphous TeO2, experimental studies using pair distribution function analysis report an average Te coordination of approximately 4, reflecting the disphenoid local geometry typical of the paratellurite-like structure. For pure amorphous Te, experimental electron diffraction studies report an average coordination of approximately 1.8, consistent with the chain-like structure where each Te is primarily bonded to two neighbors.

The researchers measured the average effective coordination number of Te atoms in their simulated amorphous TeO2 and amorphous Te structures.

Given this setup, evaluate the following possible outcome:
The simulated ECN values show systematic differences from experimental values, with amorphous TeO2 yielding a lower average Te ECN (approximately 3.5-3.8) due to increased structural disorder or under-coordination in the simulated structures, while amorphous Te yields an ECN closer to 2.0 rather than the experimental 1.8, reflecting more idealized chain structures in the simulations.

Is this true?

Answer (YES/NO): YES